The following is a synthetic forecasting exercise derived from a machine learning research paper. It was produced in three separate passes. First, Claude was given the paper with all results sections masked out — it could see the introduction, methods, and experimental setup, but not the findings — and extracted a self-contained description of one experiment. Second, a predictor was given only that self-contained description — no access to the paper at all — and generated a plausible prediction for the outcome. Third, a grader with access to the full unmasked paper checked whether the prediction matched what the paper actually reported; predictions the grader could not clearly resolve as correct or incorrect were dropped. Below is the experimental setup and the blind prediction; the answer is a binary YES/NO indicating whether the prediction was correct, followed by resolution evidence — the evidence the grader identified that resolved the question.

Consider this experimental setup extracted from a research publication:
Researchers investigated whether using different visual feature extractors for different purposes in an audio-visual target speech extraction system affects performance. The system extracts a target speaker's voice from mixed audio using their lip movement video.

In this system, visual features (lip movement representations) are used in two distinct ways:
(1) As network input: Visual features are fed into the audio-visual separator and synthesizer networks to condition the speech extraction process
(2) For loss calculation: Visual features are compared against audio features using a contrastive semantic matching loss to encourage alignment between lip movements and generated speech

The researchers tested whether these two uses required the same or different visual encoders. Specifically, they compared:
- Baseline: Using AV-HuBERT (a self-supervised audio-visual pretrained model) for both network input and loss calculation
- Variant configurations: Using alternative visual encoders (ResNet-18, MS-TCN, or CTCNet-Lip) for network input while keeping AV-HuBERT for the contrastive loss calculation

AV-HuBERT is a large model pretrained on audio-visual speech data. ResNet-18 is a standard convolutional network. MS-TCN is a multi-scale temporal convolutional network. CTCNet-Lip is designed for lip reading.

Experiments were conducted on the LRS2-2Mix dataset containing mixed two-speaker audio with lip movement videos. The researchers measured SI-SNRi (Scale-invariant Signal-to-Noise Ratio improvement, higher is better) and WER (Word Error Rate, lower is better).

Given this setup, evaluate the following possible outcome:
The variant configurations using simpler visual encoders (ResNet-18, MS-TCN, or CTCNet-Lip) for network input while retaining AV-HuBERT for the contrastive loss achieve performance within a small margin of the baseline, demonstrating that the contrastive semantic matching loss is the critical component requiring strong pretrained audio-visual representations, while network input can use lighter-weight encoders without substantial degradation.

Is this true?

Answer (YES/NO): NO